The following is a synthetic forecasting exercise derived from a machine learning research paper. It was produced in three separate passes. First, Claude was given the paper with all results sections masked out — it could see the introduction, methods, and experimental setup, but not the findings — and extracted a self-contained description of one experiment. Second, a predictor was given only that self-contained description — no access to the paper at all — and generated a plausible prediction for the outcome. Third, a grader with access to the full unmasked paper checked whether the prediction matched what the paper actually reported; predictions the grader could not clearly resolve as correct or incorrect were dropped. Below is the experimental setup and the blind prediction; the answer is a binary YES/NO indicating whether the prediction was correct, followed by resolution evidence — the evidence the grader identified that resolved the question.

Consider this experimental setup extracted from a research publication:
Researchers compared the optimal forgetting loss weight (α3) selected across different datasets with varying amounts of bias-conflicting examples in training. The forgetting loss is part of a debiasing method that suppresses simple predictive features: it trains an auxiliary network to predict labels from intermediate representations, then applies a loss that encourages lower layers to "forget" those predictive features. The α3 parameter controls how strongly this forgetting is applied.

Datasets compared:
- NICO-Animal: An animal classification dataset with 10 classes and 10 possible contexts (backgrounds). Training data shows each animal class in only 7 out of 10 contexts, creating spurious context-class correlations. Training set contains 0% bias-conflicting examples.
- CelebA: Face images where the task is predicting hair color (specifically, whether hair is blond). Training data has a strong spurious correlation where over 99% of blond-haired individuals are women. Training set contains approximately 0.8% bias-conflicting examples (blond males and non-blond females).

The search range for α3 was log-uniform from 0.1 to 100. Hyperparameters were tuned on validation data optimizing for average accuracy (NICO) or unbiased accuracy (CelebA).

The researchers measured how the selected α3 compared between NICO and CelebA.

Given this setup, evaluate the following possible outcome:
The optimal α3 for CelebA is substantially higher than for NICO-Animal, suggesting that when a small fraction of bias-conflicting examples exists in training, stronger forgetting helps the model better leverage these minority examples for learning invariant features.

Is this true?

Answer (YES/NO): NO